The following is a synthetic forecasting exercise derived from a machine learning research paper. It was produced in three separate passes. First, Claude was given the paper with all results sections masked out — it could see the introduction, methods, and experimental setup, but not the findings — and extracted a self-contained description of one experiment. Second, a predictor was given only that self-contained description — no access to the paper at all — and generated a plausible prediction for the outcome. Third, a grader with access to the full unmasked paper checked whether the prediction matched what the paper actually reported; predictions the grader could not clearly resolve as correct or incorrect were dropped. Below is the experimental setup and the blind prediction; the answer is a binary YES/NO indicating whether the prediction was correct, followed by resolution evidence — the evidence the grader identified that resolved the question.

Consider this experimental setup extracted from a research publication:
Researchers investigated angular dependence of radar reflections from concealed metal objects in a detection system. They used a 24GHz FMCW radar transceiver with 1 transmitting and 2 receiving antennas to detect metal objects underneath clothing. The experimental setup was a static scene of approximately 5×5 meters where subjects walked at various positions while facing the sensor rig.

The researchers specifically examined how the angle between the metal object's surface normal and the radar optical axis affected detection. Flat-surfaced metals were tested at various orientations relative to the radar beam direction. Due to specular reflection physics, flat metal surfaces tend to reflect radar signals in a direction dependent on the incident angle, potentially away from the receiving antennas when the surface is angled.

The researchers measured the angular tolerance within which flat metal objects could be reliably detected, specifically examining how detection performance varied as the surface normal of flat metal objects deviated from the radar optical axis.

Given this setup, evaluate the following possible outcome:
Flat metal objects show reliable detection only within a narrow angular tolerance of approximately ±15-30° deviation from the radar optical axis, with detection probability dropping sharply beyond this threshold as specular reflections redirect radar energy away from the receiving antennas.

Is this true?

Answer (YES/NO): NO